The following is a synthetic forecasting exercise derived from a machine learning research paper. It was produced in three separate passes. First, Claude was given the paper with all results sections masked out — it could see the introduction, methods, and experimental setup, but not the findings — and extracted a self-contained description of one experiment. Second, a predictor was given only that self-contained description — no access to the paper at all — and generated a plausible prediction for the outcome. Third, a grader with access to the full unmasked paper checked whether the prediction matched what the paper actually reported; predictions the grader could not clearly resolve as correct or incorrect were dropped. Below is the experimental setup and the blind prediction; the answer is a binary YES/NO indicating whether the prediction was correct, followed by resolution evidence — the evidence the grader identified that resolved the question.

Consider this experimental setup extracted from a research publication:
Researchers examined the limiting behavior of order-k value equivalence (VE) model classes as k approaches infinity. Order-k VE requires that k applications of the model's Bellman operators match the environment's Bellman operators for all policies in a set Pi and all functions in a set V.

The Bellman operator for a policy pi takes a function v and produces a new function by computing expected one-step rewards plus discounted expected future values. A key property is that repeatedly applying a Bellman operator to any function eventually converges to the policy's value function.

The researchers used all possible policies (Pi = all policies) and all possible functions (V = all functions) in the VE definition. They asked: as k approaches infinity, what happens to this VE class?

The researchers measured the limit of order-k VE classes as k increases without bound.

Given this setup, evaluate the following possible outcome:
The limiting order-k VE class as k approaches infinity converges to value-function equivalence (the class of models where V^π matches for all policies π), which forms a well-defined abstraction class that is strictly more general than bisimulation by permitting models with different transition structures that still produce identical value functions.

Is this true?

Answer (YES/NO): YES